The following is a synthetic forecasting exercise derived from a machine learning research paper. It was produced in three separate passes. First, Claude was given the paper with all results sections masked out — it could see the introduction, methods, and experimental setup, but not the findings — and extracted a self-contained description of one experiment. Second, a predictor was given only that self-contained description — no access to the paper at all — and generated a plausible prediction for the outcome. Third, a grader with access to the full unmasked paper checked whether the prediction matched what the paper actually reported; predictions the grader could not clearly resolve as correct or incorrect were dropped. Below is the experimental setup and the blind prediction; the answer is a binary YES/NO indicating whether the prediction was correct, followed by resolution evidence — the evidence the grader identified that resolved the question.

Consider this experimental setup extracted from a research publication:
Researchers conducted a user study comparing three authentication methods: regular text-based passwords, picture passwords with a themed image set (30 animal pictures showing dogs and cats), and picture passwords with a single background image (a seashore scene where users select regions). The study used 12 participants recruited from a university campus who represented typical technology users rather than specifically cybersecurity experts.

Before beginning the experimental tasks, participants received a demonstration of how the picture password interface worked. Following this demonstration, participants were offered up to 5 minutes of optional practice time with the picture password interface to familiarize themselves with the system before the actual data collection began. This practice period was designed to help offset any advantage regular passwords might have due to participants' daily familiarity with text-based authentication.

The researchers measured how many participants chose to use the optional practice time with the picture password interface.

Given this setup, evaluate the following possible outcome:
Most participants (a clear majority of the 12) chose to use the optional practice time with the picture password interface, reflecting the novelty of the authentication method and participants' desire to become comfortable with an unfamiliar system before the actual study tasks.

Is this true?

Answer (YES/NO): NO